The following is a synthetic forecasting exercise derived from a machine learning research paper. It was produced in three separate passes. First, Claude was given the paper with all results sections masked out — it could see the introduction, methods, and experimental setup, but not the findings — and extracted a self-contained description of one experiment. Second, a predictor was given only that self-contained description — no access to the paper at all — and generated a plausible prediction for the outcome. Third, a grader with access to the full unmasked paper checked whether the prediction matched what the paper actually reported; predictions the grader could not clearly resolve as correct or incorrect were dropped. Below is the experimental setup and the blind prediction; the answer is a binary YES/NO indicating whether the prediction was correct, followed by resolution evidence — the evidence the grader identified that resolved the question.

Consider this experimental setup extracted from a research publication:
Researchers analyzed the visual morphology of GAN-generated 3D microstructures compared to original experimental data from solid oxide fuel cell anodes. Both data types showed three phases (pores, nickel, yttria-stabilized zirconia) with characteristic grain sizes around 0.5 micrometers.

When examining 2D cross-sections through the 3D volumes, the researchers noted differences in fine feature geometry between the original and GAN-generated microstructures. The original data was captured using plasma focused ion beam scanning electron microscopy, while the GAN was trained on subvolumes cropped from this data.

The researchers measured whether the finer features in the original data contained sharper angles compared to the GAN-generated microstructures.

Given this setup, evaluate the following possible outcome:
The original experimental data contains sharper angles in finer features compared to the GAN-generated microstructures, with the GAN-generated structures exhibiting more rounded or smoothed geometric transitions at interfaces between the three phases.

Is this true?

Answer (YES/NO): YES